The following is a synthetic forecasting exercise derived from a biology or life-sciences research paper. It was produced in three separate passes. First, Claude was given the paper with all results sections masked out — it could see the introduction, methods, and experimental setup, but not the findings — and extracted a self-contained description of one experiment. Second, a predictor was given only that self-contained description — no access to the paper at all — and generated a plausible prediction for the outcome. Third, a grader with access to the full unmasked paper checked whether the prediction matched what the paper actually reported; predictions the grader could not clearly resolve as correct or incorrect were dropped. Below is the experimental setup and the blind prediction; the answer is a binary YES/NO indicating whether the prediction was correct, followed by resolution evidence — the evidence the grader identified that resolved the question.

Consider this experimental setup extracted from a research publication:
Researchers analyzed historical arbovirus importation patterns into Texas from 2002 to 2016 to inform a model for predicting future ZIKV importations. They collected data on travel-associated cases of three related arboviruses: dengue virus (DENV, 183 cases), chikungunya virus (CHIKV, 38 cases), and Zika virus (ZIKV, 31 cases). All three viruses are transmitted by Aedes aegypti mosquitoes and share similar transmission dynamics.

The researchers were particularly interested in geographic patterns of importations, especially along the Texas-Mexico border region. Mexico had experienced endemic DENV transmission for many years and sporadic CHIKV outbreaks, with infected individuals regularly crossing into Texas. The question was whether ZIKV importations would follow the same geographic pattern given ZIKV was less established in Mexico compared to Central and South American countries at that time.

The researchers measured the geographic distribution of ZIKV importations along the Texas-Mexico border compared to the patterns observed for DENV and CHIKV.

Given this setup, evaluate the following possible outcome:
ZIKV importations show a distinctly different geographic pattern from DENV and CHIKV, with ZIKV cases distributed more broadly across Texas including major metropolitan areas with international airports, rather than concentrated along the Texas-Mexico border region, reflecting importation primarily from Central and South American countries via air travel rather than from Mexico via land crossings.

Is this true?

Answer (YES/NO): YES